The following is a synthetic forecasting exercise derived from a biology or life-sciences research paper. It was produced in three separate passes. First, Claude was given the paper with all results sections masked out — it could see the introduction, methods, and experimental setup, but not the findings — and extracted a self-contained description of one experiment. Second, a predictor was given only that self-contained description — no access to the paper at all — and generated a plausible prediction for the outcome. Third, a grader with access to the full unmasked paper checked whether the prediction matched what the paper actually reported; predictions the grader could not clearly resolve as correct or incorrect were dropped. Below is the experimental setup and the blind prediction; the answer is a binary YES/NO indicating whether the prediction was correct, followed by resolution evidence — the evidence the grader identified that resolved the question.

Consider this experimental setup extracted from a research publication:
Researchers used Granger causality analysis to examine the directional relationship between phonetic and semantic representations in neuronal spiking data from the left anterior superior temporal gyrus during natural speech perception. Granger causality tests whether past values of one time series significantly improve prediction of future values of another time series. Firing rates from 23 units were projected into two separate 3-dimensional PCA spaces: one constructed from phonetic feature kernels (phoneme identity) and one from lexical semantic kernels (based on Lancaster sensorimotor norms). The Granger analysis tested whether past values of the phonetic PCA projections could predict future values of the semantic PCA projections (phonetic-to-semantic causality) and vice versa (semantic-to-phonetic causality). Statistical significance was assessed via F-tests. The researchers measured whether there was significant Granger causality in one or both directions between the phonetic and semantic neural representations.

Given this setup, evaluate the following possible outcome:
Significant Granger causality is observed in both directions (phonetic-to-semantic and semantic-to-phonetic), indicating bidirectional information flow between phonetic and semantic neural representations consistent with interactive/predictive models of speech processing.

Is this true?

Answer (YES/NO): YES